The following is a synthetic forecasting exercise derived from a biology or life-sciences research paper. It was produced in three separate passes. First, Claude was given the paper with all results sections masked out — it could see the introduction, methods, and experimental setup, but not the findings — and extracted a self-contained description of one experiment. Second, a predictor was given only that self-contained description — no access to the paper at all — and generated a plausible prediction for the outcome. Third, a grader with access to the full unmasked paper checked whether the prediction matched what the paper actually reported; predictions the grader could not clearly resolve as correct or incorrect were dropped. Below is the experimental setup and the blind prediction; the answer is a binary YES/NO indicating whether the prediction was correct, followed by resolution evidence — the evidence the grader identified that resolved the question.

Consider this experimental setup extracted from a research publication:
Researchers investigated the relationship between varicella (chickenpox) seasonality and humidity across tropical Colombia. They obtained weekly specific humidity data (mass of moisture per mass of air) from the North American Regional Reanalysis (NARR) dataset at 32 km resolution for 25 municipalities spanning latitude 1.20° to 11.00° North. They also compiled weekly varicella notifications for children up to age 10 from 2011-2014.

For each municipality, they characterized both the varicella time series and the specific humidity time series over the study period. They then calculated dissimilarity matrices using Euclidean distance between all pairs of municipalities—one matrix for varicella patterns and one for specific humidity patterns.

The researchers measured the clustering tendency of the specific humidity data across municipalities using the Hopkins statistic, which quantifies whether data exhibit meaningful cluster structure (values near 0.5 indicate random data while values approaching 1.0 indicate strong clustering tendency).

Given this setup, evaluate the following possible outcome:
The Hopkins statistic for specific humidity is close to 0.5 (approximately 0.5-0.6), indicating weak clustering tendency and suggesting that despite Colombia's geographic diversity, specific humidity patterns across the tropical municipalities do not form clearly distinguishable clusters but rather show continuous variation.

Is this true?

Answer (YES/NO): NO